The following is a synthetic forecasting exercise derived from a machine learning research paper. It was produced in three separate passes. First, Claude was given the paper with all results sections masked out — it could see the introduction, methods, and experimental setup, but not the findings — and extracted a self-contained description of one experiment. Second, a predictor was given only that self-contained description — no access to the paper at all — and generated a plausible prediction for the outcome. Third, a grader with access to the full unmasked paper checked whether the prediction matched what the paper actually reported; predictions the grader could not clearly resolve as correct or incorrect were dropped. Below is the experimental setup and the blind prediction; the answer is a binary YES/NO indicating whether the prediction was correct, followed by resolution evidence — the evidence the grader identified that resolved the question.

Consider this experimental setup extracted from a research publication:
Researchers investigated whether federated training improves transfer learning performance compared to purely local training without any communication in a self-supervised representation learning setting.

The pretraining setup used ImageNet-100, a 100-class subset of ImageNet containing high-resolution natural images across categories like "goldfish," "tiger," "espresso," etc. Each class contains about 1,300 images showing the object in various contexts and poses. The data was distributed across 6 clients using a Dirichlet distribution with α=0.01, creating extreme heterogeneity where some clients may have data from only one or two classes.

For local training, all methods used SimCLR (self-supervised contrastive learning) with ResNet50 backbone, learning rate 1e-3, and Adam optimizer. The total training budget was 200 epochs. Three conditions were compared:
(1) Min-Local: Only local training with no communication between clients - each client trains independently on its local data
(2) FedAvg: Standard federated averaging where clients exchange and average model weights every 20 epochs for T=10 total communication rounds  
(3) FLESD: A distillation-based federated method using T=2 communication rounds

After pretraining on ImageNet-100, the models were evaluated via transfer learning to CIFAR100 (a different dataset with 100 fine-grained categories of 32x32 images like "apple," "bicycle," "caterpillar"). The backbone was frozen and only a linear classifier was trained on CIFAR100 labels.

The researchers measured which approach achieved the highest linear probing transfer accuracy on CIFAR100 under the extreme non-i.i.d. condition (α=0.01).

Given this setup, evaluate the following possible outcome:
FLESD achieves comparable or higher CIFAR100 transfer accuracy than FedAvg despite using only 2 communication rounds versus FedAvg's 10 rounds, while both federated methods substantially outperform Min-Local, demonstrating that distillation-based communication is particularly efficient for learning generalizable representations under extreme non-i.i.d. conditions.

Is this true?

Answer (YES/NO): NO